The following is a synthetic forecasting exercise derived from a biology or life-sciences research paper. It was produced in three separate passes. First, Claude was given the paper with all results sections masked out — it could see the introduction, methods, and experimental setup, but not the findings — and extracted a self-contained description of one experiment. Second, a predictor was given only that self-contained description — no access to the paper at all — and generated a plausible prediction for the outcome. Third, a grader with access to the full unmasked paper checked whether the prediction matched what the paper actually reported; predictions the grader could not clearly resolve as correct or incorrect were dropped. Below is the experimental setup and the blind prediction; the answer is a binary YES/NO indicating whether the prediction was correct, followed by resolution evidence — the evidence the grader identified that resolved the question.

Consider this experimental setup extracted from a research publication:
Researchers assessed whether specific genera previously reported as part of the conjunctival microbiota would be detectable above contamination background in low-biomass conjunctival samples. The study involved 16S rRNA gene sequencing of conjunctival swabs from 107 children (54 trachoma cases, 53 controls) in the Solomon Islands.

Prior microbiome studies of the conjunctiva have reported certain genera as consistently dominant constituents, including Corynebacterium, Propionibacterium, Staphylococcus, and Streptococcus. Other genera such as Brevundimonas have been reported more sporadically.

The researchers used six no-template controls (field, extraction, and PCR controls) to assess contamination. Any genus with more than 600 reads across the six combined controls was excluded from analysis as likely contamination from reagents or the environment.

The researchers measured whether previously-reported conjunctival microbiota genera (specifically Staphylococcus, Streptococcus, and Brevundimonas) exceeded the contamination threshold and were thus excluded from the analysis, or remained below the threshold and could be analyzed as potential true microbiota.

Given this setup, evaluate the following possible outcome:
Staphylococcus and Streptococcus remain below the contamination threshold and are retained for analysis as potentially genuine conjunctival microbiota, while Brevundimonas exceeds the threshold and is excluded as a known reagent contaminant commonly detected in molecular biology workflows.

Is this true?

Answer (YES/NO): NO